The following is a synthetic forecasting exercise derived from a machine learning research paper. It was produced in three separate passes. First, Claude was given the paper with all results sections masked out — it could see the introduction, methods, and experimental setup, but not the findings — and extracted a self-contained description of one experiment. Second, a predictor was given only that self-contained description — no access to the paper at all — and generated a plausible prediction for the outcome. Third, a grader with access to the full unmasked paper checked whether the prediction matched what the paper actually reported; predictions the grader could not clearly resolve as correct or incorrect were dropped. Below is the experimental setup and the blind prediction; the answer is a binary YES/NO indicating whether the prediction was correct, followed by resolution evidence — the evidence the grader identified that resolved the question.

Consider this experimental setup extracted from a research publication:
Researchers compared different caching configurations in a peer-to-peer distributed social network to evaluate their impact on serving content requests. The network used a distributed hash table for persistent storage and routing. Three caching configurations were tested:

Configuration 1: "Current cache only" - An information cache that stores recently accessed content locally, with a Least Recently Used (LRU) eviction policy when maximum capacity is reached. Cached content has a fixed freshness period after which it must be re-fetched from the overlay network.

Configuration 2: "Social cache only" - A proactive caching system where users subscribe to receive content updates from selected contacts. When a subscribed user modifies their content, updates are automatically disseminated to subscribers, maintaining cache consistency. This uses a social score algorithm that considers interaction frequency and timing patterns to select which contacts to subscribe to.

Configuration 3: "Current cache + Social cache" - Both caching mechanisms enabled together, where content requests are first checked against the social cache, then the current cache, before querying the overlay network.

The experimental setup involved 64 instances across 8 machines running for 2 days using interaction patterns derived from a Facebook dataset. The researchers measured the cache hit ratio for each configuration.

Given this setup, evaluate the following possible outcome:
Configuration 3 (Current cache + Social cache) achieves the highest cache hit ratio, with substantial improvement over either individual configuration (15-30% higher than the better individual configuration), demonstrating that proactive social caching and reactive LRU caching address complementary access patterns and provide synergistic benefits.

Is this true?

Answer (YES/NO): NO